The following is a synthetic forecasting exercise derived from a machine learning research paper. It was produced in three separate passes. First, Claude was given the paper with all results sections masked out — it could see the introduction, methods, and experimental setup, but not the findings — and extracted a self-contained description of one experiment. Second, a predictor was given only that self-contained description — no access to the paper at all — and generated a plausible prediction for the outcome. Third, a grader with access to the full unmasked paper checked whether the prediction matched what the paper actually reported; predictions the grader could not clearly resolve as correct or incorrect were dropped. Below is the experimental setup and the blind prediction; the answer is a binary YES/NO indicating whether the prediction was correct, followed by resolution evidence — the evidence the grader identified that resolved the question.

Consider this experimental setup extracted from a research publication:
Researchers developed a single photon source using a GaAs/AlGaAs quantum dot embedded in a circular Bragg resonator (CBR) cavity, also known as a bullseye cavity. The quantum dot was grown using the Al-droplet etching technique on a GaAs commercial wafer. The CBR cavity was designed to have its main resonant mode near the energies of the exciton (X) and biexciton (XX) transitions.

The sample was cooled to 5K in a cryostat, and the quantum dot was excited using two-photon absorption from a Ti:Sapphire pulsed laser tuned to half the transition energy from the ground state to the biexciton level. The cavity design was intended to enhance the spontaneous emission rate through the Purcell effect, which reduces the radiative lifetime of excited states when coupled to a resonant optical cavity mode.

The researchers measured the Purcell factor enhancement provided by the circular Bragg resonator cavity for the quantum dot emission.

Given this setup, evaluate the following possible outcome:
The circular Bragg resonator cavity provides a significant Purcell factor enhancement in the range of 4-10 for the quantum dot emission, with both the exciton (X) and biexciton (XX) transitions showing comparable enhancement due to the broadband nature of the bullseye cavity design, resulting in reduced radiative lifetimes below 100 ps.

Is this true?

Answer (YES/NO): NO